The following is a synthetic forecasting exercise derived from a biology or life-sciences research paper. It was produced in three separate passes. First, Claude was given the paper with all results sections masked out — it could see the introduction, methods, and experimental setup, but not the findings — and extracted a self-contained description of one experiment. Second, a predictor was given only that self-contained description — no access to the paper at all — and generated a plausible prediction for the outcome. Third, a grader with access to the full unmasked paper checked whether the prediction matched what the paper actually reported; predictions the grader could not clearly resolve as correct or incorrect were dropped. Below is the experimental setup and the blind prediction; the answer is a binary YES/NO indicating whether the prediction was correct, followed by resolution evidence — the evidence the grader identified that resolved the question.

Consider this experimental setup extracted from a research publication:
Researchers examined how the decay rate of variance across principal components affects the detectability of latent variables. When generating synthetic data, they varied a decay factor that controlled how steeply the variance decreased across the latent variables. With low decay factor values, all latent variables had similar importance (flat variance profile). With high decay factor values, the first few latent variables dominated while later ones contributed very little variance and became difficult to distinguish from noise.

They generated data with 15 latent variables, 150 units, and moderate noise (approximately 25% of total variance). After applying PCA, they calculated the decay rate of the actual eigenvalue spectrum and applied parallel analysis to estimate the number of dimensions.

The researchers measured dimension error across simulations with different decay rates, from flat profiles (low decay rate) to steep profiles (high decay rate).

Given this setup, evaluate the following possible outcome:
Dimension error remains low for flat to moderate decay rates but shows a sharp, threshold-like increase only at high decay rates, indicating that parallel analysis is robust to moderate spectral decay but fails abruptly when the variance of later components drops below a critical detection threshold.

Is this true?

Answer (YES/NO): NO